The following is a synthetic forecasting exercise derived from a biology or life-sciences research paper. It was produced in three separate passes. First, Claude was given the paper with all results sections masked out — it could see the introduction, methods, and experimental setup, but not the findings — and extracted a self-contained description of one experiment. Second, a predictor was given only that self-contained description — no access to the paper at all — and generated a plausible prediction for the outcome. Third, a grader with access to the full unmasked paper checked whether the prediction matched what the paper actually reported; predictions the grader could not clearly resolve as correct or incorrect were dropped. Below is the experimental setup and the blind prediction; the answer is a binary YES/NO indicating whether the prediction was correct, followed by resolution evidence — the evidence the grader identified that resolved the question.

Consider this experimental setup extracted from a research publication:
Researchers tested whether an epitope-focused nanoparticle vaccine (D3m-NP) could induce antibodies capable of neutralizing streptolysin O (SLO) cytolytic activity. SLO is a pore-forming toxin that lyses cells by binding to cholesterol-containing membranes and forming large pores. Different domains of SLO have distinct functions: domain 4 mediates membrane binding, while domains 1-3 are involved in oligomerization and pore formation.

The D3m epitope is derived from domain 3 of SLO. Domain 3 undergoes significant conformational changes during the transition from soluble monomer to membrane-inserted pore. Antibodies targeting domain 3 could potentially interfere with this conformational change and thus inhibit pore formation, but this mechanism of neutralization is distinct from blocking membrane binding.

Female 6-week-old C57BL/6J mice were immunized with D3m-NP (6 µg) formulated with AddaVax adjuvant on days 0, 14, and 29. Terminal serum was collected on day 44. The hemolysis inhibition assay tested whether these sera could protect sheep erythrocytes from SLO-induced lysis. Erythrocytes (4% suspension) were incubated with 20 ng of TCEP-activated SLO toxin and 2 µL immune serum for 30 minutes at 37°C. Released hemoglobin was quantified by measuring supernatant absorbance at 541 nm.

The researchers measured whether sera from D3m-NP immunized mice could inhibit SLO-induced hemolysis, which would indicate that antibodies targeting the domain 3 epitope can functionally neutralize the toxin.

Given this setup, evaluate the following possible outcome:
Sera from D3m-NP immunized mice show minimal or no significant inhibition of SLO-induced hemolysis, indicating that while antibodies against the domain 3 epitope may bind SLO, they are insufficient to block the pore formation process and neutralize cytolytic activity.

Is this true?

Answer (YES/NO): NO